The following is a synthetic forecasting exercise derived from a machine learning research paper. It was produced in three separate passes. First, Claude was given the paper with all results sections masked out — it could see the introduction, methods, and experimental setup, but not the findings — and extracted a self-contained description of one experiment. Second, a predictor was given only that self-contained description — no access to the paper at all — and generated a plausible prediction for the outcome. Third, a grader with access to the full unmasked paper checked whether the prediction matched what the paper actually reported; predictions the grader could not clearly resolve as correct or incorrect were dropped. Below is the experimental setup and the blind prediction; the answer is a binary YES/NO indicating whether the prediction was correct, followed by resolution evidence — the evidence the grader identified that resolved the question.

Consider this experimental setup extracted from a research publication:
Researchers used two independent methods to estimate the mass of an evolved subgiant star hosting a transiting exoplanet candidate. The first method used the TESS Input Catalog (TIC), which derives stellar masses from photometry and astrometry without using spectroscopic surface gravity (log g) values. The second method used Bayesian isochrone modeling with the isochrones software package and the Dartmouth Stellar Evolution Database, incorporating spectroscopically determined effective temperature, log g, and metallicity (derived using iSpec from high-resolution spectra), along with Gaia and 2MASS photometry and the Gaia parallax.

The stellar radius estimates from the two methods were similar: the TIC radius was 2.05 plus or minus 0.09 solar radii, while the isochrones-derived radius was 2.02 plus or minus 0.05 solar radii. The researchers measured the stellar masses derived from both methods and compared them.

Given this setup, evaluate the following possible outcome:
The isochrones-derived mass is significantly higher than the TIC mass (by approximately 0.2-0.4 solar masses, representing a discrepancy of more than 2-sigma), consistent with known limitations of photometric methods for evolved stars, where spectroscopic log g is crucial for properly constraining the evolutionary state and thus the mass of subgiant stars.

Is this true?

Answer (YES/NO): YES